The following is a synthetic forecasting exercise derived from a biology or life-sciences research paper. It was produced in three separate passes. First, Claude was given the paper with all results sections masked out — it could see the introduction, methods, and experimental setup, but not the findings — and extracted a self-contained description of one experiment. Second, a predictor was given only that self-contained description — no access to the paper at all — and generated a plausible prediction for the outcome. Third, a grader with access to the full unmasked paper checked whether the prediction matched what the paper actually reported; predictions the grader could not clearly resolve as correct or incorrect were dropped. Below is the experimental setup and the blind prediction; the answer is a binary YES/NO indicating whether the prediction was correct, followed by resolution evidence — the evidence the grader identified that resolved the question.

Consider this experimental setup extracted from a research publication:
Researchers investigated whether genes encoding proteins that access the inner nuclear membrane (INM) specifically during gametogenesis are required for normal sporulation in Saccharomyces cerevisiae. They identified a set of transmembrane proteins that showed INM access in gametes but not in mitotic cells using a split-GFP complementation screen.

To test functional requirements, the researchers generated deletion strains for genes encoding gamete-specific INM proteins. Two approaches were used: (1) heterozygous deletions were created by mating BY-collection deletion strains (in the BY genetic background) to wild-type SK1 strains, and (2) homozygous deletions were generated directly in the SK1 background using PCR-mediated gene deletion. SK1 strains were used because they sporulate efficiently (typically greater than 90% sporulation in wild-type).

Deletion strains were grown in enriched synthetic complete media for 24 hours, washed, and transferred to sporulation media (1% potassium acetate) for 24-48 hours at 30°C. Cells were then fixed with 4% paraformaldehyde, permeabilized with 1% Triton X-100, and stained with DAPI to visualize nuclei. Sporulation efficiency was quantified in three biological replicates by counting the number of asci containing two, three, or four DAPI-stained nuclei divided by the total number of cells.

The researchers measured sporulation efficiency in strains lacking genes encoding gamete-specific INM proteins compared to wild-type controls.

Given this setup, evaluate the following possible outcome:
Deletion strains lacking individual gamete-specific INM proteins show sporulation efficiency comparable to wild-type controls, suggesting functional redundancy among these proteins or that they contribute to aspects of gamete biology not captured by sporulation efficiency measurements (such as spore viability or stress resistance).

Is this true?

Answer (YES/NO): NO